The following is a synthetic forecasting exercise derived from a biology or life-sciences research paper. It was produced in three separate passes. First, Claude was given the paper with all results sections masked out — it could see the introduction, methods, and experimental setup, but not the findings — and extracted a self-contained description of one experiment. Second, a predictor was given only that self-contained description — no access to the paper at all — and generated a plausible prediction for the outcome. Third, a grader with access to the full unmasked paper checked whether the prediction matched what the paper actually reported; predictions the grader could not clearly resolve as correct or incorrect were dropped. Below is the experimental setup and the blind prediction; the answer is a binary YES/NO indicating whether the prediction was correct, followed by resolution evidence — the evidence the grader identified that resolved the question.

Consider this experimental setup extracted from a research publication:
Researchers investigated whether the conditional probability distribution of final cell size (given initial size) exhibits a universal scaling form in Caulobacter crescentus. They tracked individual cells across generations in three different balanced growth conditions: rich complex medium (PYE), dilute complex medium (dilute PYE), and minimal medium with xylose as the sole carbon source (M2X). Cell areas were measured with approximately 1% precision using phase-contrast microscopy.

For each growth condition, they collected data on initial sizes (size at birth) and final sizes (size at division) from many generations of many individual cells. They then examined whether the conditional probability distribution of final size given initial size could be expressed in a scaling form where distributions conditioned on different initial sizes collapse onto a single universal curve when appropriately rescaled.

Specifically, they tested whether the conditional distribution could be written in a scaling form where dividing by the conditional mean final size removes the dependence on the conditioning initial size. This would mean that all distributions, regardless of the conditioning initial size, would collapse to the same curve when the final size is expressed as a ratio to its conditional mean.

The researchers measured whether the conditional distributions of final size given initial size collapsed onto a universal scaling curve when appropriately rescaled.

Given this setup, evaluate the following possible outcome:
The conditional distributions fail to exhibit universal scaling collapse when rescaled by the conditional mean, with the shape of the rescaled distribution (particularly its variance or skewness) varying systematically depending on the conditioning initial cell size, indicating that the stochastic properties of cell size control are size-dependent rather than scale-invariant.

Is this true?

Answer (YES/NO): NO